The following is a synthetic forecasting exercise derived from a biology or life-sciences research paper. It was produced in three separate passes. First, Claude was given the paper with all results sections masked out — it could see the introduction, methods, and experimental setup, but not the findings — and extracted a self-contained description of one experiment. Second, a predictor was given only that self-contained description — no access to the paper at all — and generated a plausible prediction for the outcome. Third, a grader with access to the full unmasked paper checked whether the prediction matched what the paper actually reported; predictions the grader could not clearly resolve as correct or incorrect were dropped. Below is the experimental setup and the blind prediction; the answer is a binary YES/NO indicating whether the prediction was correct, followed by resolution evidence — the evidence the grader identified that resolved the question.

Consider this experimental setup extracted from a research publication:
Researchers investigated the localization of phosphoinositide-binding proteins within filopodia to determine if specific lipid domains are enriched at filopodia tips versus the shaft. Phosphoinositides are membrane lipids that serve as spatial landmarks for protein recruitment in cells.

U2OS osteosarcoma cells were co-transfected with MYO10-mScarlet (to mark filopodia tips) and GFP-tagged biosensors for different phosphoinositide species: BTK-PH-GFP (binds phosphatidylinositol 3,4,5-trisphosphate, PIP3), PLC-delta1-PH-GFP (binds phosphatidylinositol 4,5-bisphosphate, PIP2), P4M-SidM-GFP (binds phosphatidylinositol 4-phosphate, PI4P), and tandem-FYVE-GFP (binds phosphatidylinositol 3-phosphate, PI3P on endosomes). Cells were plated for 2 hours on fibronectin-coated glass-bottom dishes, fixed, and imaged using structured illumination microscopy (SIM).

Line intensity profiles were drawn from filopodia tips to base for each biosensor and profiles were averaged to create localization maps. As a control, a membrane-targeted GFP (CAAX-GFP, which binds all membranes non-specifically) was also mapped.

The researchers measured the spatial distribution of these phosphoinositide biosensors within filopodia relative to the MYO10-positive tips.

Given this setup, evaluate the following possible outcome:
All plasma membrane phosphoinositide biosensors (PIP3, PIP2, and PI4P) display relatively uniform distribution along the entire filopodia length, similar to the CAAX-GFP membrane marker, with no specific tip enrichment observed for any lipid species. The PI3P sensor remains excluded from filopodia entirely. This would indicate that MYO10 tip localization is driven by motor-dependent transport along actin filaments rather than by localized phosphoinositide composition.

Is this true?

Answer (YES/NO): NO